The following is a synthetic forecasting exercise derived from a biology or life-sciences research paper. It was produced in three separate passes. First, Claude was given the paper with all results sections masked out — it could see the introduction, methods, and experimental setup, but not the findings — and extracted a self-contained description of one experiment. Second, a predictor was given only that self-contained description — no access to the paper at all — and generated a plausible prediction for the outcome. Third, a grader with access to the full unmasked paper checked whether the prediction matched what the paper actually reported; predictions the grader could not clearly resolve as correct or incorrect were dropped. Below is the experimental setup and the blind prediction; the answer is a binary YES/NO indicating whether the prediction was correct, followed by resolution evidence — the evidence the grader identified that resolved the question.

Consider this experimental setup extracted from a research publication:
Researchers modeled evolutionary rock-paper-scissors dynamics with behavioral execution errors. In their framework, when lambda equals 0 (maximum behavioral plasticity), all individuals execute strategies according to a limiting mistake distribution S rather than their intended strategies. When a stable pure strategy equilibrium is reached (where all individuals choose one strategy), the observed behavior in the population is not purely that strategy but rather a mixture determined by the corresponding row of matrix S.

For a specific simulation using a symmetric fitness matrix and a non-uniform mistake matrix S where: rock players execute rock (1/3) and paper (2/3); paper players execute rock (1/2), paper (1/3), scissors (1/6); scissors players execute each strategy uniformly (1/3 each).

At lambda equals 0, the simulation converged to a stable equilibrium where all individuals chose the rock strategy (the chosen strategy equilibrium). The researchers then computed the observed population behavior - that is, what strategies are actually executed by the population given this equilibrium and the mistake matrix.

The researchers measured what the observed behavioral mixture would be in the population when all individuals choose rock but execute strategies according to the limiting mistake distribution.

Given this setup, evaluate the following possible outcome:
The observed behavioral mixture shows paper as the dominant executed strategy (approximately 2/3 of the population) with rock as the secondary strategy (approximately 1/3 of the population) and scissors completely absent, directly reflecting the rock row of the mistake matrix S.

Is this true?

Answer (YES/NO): YES